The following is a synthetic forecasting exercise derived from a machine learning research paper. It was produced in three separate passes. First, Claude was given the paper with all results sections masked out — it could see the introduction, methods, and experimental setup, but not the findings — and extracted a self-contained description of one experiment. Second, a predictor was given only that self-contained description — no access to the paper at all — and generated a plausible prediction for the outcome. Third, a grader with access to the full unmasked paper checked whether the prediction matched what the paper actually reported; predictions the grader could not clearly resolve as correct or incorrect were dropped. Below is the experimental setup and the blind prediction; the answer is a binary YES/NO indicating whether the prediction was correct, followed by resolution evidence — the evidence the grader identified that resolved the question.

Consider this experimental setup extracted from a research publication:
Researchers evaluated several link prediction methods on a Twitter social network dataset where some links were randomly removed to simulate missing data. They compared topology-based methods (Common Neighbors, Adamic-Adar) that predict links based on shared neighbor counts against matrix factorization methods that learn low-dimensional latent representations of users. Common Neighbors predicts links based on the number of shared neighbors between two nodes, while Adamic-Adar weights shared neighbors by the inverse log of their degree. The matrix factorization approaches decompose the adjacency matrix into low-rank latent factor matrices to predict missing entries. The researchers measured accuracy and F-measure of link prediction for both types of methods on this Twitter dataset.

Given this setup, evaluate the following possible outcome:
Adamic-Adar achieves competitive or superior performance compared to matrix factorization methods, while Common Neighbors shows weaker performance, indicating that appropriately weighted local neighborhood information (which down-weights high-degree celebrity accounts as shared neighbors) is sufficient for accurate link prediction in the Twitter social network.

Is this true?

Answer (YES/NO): NO